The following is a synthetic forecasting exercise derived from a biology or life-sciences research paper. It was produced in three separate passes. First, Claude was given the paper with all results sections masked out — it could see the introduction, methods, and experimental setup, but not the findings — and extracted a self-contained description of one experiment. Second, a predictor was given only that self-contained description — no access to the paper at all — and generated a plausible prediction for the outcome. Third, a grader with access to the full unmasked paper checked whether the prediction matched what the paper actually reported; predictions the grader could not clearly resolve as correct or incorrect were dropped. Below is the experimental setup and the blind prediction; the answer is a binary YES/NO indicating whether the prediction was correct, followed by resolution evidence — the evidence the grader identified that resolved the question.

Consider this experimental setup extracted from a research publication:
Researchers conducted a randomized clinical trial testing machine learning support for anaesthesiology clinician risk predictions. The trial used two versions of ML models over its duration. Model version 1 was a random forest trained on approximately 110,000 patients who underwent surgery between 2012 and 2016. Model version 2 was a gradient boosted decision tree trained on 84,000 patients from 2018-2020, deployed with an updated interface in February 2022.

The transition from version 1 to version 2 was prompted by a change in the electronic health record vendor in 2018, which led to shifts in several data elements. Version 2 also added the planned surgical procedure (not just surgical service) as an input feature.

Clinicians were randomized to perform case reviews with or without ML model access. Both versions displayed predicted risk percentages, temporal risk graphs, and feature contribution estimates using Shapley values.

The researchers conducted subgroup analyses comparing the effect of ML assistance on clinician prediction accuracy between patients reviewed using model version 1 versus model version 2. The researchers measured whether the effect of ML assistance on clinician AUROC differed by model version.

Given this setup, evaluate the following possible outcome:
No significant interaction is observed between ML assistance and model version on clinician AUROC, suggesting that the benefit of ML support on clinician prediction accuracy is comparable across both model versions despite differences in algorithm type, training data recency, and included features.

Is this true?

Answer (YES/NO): YES